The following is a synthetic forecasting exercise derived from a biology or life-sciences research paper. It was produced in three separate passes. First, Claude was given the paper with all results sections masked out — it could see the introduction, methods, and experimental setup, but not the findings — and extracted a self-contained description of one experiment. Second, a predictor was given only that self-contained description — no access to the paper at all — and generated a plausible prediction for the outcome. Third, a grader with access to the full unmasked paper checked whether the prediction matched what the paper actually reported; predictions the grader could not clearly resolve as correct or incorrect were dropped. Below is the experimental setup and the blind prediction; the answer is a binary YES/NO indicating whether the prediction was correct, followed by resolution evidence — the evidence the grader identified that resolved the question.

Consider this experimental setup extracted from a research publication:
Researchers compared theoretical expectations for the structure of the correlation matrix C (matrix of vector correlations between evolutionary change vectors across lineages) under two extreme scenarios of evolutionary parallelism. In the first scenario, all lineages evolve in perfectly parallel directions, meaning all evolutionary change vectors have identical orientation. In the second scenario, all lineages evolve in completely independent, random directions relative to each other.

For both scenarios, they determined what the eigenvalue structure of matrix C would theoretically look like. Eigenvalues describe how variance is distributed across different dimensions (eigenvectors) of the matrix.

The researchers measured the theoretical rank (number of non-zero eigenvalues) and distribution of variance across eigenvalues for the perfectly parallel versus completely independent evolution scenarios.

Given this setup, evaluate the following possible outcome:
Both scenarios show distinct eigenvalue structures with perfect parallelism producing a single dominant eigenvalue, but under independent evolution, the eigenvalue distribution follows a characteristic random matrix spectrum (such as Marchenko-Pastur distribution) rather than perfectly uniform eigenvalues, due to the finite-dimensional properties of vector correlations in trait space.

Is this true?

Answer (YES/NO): NO